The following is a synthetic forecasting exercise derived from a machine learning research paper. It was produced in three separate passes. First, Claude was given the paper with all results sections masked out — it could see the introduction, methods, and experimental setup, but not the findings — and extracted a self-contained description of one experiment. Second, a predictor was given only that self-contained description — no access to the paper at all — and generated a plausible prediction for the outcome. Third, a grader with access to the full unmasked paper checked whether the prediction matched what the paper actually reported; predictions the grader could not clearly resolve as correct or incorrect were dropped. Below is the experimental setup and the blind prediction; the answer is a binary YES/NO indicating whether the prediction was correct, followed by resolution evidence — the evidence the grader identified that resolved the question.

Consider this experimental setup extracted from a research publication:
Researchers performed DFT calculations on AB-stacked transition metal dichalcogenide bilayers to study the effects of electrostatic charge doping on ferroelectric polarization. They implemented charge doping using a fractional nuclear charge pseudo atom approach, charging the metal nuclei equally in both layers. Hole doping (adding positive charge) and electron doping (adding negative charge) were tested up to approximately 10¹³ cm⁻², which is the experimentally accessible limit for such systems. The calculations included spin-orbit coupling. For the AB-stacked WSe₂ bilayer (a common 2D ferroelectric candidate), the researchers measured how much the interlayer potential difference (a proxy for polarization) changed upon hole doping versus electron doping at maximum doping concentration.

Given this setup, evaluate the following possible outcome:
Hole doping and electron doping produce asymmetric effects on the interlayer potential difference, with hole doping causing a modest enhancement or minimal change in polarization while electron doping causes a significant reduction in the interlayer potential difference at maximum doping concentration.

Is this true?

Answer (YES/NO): NO